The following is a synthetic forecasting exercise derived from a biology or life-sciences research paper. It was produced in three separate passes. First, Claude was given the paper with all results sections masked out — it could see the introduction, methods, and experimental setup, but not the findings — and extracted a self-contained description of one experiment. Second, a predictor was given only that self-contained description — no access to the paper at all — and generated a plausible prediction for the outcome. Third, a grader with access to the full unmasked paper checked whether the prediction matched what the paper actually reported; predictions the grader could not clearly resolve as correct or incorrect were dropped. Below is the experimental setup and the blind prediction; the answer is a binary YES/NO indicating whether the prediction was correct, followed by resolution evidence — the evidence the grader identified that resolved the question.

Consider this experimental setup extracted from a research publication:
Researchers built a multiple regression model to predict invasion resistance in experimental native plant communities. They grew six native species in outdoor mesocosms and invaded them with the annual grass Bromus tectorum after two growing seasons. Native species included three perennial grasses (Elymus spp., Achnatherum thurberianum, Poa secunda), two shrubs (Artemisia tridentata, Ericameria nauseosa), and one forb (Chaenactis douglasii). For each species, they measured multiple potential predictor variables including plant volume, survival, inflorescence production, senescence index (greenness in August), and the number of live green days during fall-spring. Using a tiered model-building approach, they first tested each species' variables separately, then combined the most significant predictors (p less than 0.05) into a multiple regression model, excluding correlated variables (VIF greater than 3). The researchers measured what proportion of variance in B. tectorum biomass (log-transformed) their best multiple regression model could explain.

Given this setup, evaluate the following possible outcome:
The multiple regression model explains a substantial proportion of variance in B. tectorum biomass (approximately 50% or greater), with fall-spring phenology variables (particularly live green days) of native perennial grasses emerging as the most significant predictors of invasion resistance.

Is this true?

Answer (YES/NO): NO